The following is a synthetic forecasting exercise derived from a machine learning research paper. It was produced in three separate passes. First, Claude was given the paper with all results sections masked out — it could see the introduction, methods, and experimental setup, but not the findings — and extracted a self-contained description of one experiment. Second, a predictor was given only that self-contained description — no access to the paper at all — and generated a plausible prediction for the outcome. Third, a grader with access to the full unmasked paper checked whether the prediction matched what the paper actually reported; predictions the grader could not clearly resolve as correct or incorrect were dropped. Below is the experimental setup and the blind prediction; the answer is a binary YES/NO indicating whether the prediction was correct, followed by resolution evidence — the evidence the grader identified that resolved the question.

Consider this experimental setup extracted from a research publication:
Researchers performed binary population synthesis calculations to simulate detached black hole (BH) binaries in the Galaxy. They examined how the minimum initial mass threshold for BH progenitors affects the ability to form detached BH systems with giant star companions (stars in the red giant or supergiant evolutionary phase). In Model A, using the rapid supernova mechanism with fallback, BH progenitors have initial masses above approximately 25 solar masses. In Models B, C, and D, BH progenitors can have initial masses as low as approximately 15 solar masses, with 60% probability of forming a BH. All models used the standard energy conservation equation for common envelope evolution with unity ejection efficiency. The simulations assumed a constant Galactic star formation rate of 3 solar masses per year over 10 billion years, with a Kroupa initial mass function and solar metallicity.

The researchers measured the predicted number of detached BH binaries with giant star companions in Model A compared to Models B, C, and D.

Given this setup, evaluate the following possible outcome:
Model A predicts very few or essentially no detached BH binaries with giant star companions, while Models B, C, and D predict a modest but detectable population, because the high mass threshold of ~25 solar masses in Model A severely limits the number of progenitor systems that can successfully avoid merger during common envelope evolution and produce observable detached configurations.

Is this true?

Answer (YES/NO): YES